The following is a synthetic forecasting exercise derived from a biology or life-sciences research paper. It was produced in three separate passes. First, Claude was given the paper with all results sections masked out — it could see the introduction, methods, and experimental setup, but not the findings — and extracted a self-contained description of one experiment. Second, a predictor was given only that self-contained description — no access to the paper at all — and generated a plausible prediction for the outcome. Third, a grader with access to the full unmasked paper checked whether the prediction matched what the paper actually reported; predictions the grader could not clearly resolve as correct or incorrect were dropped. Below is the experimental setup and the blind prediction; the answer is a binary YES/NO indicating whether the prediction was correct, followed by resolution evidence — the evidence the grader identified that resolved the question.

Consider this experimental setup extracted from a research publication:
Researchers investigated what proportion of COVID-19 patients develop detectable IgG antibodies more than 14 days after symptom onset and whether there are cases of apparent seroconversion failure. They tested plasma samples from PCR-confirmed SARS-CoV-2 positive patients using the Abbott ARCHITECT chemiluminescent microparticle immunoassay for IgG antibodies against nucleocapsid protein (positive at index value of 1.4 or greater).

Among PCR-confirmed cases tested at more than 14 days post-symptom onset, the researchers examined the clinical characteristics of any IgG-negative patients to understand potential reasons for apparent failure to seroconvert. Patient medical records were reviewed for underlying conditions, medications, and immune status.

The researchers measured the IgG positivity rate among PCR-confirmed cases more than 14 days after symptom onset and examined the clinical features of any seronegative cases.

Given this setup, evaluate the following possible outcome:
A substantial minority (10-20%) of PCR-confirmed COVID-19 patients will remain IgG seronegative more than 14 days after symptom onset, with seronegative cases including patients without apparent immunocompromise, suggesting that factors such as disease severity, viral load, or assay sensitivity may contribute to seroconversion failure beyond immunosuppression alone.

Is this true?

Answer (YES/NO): NO